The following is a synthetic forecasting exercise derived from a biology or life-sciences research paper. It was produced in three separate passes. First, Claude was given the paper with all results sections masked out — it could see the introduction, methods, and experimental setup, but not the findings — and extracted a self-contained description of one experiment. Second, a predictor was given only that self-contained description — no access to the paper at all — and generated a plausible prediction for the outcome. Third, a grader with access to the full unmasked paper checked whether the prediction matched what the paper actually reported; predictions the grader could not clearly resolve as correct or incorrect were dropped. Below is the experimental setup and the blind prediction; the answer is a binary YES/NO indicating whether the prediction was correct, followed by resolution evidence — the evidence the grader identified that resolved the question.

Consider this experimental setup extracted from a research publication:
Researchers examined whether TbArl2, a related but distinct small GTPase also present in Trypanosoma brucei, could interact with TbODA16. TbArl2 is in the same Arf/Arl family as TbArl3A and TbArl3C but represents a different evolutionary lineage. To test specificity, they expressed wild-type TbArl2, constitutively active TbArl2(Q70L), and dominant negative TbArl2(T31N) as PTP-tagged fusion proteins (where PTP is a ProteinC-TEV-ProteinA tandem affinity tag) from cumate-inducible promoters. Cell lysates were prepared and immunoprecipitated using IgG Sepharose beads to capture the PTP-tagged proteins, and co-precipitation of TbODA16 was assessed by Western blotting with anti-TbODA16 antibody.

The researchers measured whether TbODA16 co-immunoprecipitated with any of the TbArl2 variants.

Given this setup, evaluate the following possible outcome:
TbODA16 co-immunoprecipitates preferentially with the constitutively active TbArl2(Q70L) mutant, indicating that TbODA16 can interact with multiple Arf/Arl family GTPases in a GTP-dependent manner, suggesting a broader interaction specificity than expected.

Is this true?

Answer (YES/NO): NO